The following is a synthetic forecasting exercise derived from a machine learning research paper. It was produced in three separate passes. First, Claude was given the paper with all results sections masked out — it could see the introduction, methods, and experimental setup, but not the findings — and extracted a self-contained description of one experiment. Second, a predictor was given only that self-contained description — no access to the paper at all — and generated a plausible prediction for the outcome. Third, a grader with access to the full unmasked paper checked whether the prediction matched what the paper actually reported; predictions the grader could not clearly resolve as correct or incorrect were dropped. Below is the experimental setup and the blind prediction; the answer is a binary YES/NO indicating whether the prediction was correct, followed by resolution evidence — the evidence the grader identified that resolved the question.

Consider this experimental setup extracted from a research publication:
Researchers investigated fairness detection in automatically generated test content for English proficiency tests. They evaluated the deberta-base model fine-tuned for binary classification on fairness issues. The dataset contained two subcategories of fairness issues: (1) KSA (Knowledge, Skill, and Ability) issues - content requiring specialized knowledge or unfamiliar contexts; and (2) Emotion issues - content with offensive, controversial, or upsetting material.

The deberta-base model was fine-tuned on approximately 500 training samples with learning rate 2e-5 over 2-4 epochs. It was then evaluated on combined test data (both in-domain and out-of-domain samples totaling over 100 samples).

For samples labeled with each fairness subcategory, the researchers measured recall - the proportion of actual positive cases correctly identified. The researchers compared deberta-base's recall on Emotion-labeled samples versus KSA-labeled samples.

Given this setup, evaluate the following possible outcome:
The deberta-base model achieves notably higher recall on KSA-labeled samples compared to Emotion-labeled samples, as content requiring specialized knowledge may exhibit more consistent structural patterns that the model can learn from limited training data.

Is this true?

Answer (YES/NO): NO